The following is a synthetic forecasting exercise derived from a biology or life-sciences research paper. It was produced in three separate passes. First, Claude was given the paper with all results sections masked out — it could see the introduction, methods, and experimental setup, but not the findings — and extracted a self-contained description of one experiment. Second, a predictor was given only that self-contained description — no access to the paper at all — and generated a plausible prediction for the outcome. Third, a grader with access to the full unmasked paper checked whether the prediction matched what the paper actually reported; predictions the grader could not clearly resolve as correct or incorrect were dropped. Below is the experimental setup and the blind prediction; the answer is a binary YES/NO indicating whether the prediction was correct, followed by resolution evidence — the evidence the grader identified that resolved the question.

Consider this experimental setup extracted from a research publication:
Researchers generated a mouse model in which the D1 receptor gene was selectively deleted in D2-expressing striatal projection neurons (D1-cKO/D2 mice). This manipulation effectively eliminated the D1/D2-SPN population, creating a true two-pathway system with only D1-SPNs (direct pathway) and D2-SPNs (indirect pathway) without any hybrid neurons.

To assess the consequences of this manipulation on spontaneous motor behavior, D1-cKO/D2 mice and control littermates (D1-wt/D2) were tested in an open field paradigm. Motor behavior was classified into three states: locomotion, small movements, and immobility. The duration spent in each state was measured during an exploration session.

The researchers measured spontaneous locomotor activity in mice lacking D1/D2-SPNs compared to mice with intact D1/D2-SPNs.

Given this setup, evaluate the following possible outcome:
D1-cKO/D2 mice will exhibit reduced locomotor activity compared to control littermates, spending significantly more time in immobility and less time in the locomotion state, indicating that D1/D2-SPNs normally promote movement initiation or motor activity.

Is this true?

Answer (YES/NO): NO